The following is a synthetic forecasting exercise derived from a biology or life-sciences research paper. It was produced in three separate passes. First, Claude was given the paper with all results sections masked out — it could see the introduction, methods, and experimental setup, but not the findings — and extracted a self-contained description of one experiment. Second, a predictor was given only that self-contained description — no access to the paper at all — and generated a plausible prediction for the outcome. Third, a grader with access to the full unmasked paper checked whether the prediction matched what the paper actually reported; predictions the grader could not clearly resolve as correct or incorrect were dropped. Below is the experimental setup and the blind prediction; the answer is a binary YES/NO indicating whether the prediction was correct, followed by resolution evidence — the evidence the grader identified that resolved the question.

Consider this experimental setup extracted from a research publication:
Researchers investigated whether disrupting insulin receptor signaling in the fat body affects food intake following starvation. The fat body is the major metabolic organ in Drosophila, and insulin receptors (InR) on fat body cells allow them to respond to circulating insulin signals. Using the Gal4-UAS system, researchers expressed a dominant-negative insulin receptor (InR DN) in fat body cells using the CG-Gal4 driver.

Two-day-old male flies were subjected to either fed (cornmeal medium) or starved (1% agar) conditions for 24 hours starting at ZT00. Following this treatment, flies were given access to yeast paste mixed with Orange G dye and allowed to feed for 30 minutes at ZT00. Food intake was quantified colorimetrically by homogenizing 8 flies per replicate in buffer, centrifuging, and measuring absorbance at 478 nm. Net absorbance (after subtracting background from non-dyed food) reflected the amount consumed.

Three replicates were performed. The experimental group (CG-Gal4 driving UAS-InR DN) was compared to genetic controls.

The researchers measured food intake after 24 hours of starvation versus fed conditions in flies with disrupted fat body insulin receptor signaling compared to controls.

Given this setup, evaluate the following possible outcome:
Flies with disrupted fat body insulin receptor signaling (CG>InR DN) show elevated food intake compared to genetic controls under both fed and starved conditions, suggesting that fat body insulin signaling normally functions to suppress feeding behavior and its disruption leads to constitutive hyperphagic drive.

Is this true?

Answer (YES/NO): NO